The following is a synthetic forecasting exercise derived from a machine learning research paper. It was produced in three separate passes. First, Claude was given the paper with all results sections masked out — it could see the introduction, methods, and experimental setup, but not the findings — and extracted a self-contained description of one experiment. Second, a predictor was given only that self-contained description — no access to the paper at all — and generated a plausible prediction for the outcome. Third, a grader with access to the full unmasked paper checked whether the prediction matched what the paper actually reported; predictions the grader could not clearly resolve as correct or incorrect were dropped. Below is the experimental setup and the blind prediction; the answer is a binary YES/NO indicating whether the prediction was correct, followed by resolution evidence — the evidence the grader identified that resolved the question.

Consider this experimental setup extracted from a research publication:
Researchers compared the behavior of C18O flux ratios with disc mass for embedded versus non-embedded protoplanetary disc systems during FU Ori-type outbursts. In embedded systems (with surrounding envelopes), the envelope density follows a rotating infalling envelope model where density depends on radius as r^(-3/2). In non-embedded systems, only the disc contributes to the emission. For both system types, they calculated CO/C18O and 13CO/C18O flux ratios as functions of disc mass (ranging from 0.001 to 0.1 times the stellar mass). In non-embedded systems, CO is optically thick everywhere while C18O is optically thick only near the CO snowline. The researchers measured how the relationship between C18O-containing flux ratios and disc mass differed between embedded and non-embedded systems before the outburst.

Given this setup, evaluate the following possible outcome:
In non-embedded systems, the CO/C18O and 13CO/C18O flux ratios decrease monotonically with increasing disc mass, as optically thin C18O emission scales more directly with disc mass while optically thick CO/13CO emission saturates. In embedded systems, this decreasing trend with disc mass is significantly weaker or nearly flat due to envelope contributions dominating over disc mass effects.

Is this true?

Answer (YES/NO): NO